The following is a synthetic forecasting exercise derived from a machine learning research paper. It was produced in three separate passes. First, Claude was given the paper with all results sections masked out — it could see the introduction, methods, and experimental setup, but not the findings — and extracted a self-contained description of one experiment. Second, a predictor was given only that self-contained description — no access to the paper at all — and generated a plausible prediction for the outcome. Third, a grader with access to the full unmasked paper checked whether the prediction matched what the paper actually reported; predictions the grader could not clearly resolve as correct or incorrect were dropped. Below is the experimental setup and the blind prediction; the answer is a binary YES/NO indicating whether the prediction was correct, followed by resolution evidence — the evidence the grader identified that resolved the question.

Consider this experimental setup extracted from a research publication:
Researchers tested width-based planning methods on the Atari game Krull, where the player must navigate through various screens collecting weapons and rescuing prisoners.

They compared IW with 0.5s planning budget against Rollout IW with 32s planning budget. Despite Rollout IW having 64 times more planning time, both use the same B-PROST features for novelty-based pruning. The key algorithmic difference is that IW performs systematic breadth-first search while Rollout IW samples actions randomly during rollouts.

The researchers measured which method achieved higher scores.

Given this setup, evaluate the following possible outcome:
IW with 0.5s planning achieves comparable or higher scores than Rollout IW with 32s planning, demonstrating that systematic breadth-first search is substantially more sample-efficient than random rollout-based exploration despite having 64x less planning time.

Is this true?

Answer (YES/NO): YES